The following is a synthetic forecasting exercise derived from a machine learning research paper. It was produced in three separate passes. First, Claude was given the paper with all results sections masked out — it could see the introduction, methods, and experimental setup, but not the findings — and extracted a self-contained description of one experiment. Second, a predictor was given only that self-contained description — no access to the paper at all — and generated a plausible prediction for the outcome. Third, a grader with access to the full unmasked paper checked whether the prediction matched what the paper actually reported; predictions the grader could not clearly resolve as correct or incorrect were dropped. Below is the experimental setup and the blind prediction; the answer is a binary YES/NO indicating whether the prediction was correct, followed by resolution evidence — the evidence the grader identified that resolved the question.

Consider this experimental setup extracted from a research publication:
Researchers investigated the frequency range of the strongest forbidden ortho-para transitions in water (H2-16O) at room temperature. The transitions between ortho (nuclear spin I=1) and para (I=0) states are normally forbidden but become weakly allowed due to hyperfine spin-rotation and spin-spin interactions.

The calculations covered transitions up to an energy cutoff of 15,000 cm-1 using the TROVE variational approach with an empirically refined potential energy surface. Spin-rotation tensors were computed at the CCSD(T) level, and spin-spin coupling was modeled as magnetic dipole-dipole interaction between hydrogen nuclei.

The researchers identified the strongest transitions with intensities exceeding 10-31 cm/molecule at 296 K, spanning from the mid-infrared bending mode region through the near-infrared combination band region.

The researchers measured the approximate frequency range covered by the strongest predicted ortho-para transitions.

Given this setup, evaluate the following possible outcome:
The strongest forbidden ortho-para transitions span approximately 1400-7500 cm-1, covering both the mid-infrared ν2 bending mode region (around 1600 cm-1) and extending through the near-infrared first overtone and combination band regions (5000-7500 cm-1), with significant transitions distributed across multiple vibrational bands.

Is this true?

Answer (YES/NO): NO